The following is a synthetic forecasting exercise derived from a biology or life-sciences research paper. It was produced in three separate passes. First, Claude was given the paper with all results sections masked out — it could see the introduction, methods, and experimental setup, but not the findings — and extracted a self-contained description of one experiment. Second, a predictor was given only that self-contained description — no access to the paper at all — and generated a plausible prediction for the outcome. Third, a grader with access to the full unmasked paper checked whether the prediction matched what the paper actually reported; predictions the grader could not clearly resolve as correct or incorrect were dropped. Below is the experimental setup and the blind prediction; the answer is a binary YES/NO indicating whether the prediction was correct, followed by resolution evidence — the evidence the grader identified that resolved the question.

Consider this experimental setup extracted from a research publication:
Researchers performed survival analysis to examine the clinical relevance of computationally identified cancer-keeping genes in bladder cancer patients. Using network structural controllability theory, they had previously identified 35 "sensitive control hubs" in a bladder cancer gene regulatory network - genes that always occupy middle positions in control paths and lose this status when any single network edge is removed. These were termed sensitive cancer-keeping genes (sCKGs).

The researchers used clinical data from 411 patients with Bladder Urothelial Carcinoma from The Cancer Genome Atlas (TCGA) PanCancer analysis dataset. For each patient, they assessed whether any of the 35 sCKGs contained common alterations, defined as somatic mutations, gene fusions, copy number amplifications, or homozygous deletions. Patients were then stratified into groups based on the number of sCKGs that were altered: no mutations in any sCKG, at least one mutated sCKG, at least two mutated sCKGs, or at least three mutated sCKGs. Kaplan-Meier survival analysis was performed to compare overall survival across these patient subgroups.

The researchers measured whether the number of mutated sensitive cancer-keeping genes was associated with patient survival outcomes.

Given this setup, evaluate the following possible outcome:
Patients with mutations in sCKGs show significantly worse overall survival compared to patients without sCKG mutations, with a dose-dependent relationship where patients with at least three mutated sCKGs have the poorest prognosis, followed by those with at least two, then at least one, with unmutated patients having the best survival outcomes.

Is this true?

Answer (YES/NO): NO